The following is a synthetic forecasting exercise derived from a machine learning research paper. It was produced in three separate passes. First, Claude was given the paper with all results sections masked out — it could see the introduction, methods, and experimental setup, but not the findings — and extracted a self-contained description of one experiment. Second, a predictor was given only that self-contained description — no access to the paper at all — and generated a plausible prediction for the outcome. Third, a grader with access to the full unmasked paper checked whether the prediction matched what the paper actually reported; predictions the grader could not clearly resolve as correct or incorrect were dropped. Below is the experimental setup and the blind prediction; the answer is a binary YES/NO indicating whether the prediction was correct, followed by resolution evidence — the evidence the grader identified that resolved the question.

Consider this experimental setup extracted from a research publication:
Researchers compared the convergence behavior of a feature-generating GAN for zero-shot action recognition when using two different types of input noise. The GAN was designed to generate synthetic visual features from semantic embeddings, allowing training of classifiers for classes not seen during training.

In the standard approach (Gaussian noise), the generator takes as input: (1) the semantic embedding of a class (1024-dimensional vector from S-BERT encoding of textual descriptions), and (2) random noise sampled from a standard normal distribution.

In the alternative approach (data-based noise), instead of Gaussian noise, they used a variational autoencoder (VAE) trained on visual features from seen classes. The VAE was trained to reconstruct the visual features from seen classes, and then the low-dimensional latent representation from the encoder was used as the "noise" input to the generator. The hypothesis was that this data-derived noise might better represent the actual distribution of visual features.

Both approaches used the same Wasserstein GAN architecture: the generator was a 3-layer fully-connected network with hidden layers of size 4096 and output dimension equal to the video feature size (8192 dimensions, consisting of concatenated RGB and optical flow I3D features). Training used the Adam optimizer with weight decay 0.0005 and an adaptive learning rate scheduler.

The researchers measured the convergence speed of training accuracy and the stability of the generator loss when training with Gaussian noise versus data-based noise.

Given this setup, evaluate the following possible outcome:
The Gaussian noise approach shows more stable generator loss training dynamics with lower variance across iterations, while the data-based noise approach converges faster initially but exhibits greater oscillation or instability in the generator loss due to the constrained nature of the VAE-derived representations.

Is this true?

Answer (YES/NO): NO